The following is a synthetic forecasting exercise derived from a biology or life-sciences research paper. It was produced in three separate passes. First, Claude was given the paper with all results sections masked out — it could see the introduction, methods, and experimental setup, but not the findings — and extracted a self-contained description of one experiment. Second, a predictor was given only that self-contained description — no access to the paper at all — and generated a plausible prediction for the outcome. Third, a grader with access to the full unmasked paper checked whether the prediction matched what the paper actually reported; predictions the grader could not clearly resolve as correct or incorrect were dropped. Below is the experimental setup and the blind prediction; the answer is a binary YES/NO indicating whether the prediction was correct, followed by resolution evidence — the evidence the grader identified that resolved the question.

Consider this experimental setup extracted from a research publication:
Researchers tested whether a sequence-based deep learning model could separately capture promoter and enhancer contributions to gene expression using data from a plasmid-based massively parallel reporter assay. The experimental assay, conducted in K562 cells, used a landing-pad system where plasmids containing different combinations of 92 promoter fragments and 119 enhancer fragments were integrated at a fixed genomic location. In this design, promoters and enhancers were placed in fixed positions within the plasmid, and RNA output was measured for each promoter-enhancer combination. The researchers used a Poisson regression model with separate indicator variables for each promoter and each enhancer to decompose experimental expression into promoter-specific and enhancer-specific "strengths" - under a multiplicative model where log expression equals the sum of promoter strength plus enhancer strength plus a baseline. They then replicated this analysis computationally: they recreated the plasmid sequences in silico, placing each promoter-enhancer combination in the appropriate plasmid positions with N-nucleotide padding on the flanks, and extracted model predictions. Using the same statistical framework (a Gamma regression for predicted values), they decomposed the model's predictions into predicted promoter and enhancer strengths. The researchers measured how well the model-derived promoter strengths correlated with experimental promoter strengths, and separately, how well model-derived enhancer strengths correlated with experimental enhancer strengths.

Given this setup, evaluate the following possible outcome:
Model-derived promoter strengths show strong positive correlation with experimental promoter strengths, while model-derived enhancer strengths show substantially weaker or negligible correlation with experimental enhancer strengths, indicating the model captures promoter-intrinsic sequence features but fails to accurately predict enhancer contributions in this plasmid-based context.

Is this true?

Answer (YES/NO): YES